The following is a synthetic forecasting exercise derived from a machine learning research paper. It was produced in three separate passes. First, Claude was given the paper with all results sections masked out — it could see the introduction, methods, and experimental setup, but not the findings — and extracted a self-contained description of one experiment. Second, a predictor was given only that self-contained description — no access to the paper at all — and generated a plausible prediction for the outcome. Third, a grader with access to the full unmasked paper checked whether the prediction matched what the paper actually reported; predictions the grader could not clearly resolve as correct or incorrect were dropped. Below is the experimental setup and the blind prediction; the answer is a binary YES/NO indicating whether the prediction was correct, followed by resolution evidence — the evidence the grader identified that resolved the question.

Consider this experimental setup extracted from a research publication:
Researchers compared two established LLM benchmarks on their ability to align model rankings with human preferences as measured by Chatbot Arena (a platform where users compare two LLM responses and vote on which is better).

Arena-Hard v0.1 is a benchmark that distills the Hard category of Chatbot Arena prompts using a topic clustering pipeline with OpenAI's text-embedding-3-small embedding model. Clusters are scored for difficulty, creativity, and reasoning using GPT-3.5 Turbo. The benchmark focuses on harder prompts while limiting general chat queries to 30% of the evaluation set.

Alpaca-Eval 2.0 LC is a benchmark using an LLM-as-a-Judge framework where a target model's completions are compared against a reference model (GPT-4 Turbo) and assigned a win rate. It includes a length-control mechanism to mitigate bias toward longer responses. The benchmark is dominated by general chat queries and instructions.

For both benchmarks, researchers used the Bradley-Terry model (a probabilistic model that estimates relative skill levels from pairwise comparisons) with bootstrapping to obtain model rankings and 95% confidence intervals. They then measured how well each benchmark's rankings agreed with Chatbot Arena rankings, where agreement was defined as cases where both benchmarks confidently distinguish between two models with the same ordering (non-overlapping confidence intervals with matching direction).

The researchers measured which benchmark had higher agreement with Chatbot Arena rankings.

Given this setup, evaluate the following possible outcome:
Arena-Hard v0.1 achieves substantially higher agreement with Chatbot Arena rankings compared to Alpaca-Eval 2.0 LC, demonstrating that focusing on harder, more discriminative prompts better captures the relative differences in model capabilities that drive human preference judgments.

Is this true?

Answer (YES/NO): YES